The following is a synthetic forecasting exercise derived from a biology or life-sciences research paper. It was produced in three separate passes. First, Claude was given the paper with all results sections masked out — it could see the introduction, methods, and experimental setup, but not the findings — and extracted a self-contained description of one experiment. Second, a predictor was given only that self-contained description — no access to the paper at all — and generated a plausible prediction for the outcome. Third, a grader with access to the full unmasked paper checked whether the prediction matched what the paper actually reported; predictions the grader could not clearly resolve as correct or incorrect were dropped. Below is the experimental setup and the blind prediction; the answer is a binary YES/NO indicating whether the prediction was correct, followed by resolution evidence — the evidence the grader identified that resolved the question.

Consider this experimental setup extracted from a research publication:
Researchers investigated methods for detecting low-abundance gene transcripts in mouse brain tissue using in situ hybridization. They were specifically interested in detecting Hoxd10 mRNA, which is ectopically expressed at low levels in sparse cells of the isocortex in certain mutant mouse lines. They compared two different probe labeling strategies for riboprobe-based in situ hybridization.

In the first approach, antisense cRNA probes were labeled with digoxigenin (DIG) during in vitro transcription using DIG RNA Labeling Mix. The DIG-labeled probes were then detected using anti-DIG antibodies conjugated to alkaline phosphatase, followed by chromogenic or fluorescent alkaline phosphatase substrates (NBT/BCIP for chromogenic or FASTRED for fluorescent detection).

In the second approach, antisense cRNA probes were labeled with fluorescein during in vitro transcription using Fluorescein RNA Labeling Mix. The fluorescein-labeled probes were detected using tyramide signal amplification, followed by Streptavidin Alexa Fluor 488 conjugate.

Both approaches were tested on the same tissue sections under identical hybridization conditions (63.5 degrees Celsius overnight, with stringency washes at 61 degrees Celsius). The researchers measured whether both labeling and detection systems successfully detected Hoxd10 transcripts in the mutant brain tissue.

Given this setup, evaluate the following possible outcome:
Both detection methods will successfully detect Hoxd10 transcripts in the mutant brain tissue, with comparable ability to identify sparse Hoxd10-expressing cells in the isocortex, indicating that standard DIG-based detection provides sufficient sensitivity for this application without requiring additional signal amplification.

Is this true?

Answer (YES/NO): NO